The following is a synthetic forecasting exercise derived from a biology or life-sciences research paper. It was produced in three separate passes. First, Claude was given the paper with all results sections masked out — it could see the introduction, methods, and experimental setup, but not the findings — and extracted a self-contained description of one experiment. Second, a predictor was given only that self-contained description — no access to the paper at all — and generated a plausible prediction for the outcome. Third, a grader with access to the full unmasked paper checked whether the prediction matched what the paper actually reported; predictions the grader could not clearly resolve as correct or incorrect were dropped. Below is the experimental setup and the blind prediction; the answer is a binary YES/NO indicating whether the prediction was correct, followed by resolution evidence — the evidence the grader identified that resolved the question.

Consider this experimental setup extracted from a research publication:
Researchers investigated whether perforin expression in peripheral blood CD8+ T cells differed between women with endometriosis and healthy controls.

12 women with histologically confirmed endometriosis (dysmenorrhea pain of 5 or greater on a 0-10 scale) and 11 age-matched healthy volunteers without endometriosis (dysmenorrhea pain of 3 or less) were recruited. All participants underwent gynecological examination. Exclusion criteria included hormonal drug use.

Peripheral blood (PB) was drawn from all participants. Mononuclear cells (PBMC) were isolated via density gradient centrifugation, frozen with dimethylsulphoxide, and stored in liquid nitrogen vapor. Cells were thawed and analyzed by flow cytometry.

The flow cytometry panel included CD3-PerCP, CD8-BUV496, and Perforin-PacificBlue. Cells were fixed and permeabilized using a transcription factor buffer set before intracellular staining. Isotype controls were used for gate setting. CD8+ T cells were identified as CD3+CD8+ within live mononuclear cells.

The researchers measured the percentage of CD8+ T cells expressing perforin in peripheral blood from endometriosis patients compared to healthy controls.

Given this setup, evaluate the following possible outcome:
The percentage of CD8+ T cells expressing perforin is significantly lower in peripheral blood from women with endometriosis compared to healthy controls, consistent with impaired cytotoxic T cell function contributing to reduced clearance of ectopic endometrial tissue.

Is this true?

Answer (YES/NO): NO